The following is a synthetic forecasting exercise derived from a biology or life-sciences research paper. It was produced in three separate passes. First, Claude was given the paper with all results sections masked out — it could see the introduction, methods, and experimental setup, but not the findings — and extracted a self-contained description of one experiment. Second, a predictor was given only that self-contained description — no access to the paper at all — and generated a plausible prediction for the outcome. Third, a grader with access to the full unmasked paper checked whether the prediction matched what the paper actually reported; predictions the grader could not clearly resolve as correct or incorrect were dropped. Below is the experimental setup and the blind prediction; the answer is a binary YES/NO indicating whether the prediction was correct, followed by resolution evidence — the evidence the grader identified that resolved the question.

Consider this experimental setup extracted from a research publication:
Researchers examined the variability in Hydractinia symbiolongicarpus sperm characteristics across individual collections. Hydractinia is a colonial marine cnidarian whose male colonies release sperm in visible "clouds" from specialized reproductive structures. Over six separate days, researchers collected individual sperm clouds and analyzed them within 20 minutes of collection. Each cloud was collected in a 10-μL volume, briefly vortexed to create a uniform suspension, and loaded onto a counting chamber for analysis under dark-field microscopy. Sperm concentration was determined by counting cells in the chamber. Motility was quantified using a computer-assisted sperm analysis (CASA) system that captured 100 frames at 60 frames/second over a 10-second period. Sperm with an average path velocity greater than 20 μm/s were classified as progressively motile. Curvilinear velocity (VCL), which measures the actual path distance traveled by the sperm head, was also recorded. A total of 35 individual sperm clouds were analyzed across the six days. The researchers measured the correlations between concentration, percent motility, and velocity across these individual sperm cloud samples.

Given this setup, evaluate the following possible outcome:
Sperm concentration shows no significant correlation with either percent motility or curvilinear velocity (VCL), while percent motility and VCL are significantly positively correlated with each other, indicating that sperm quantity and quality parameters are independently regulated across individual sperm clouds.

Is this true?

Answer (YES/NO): NO